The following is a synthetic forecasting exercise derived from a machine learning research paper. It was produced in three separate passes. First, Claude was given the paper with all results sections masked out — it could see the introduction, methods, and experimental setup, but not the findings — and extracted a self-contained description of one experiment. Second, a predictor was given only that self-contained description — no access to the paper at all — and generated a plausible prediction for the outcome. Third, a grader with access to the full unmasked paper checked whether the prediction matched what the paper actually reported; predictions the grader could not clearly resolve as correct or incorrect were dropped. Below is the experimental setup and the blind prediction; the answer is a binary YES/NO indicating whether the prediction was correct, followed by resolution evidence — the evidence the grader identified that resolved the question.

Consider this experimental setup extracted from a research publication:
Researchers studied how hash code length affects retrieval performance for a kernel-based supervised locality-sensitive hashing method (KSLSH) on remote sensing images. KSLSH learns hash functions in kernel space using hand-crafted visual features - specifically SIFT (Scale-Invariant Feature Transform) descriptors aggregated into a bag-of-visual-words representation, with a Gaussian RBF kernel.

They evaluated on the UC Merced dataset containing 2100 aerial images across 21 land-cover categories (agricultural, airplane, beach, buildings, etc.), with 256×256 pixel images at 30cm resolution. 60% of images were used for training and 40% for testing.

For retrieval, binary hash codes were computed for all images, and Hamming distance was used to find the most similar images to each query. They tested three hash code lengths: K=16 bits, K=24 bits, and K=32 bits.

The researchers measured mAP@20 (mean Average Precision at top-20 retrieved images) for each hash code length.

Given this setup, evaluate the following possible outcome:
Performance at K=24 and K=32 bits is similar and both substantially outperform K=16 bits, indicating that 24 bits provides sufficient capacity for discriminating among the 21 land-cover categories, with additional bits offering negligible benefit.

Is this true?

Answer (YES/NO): NO